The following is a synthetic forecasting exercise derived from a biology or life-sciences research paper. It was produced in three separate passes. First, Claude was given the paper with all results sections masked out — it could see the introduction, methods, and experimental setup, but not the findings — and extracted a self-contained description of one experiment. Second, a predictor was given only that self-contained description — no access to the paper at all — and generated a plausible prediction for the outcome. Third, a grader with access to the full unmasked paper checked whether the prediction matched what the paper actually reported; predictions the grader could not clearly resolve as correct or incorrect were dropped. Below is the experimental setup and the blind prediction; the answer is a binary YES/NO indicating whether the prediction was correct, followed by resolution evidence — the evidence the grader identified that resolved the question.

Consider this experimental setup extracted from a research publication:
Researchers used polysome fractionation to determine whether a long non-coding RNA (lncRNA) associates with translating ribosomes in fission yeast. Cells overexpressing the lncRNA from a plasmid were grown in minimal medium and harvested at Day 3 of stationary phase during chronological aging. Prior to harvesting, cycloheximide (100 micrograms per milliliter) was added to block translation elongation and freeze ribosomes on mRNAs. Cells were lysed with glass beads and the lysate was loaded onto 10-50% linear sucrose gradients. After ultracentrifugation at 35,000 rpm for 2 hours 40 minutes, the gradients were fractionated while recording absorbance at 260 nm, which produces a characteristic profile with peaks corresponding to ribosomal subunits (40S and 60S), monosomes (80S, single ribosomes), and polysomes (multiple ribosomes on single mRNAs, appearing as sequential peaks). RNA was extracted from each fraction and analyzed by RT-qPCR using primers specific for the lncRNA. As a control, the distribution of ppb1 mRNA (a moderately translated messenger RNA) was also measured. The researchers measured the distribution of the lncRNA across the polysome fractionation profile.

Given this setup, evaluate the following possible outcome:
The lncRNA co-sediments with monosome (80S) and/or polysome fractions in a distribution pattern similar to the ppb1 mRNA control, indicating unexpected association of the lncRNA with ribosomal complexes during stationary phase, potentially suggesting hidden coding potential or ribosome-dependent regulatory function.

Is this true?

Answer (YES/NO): NO